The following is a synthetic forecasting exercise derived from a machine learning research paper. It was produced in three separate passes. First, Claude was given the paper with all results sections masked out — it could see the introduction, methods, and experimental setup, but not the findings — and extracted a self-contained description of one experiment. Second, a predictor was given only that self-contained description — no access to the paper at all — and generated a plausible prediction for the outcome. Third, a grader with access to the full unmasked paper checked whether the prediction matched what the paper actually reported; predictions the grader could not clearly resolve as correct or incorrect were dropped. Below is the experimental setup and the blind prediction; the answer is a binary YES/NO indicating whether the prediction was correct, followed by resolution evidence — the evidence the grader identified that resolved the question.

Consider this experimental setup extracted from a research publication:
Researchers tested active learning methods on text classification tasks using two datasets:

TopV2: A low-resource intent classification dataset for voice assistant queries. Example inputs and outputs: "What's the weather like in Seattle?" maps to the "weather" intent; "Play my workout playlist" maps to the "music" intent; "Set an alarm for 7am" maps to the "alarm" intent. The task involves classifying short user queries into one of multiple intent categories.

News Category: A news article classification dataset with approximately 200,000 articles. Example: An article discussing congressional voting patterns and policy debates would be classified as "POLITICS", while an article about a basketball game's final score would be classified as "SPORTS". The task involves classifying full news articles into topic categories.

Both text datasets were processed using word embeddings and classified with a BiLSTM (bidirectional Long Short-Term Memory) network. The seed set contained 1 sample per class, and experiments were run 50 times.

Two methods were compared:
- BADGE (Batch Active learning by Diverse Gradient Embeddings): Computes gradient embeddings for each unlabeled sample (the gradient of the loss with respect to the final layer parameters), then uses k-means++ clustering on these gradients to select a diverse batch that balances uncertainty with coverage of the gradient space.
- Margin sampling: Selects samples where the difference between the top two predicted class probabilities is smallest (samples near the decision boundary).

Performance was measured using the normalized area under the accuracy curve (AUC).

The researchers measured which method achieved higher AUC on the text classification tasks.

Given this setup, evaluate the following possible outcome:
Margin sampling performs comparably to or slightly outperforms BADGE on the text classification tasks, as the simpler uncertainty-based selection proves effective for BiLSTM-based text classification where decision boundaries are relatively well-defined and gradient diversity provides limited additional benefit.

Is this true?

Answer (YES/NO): NO